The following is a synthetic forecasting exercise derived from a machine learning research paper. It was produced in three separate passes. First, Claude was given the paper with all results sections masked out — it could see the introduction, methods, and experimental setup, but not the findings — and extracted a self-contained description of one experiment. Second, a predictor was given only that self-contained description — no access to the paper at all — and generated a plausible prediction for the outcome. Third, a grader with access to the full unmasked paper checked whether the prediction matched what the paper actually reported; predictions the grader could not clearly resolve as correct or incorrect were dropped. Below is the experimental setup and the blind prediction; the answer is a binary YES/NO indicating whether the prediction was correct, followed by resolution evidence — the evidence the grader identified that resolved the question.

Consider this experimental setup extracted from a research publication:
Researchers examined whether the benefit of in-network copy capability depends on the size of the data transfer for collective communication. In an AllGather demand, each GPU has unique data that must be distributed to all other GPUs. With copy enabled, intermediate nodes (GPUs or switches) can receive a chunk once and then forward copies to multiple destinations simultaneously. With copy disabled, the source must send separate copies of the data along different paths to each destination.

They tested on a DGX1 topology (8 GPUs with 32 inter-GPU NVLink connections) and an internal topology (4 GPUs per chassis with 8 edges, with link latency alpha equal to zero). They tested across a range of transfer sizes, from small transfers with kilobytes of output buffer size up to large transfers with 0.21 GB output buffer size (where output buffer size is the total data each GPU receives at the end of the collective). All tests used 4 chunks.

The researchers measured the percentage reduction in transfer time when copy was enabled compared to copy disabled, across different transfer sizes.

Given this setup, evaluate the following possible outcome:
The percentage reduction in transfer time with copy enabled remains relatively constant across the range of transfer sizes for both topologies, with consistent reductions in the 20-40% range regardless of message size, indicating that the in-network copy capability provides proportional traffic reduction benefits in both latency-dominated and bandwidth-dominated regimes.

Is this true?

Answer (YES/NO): NO